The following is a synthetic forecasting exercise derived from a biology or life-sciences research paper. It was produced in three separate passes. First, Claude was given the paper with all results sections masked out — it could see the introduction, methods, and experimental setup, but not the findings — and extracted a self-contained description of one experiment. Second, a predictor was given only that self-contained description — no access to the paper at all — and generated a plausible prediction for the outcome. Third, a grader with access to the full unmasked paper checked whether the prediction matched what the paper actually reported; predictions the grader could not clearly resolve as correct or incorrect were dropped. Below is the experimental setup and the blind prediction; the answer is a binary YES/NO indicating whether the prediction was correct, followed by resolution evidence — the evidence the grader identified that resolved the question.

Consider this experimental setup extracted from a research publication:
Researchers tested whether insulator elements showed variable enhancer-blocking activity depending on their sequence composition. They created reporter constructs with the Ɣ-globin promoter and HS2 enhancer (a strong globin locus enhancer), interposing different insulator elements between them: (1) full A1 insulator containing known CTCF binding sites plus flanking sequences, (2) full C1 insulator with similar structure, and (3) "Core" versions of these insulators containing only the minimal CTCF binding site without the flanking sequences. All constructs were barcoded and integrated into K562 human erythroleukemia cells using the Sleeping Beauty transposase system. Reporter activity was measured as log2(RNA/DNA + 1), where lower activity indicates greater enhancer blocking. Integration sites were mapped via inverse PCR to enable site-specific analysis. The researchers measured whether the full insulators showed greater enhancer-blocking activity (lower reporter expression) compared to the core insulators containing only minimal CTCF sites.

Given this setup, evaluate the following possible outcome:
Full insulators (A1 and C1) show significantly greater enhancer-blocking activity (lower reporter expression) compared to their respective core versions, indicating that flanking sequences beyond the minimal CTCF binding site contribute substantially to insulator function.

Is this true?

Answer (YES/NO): NO